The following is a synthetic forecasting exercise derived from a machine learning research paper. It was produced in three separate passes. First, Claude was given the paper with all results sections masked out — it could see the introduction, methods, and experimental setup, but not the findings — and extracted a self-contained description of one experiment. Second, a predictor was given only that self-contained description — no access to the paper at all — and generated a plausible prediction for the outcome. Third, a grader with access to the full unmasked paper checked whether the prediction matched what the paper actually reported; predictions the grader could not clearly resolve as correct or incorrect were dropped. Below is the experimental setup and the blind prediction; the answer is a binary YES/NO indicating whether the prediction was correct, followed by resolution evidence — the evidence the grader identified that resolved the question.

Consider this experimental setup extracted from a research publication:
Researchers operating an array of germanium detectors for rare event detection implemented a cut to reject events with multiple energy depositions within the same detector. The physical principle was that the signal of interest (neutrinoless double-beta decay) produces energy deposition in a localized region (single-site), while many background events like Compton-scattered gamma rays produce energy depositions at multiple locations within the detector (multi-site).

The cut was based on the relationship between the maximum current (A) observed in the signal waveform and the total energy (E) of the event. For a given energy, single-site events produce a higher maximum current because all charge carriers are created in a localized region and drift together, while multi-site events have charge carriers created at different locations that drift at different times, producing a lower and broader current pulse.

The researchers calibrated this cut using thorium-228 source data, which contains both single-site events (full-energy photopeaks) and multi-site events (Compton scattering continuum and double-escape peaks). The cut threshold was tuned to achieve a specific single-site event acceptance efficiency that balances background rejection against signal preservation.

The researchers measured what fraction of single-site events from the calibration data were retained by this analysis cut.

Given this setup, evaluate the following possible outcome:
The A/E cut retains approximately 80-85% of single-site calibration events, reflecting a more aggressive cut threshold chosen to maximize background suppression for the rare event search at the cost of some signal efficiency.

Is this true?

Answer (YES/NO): NO